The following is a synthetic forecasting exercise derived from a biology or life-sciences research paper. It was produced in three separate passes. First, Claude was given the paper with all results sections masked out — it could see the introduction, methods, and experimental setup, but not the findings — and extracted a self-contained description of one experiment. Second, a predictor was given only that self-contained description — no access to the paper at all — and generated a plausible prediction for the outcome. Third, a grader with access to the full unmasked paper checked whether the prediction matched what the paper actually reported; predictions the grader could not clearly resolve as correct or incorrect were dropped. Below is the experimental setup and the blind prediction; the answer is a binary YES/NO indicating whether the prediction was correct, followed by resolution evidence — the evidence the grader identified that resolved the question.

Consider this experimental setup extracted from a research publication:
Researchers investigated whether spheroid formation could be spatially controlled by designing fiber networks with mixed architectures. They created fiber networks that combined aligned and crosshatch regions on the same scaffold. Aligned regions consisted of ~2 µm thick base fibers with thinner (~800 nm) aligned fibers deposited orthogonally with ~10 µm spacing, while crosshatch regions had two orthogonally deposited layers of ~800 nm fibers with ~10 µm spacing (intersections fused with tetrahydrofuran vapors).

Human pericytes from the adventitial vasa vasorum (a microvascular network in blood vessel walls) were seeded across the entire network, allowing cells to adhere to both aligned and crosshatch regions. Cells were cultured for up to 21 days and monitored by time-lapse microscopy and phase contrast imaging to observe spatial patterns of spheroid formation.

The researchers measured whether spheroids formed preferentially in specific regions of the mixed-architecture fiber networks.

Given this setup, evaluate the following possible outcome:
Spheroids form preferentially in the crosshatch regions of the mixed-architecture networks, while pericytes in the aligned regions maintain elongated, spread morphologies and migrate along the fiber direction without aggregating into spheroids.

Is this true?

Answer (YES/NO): NO